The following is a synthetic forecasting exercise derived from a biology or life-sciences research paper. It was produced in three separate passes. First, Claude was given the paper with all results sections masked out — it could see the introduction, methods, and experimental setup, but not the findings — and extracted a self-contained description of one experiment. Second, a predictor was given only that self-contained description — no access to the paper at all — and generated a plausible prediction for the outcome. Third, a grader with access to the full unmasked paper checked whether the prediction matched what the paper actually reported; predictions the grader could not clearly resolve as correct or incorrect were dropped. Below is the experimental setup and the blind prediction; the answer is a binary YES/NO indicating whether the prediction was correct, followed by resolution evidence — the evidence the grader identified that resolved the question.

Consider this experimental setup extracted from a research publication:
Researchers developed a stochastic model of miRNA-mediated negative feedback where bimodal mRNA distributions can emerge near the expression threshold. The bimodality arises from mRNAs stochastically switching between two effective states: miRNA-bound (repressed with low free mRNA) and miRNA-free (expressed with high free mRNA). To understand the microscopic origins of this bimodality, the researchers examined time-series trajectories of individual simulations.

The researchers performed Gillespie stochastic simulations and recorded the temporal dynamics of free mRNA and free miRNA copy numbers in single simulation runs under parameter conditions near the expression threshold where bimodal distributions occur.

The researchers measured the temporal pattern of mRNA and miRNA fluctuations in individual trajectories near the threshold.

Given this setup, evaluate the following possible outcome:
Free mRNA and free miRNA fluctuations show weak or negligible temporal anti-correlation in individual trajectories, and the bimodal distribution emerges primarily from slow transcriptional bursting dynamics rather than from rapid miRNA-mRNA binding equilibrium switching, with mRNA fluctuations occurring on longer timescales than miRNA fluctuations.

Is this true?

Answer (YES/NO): NO